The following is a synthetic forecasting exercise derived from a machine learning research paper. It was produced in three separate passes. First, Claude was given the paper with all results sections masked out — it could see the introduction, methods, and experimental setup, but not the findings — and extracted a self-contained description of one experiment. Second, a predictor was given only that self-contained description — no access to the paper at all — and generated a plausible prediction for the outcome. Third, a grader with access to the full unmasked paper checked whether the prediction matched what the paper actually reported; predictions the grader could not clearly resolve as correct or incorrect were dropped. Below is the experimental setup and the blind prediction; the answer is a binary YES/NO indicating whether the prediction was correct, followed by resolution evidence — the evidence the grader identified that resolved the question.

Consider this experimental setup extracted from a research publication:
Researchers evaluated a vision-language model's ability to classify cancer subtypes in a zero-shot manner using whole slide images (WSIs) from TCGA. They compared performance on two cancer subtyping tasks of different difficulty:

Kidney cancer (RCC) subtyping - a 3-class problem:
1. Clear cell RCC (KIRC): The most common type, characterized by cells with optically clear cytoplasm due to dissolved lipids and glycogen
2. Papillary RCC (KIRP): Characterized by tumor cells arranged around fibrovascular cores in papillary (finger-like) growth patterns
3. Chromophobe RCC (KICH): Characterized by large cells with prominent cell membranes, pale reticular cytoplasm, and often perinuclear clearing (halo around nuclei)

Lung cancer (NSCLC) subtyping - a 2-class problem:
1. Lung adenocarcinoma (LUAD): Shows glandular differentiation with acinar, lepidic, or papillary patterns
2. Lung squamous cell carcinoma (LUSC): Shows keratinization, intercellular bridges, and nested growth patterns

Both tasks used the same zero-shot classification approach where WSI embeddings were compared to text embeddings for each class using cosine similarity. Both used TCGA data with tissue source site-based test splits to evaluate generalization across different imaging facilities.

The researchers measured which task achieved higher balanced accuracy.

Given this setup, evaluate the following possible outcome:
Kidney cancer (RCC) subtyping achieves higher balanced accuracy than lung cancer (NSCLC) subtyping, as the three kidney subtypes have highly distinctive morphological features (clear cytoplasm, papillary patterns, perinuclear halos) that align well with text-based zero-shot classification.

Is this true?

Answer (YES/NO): YES